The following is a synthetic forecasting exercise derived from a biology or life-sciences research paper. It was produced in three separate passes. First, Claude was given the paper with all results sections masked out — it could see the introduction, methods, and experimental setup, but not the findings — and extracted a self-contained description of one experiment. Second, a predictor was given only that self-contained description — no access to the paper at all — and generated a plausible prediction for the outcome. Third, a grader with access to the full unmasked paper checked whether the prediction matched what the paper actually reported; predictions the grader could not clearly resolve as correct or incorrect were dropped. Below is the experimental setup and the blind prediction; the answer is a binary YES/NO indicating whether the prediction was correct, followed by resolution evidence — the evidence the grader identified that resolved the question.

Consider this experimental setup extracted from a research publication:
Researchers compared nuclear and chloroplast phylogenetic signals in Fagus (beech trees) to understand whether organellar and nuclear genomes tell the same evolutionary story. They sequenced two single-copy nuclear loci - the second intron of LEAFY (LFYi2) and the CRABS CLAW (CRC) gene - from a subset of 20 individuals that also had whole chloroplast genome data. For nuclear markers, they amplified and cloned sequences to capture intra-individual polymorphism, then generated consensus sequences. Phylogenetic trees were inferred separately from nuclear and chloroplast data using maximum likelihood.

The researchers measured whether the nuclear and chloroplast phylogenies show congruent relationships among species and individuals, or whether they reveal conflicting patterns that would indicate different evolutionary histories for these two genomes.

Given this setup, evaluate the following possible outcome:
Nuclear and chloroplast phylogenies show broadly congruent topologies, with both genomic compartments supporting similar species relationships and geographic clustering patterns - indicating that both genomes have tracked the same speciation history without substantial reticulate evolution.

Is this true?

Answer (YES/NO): NO